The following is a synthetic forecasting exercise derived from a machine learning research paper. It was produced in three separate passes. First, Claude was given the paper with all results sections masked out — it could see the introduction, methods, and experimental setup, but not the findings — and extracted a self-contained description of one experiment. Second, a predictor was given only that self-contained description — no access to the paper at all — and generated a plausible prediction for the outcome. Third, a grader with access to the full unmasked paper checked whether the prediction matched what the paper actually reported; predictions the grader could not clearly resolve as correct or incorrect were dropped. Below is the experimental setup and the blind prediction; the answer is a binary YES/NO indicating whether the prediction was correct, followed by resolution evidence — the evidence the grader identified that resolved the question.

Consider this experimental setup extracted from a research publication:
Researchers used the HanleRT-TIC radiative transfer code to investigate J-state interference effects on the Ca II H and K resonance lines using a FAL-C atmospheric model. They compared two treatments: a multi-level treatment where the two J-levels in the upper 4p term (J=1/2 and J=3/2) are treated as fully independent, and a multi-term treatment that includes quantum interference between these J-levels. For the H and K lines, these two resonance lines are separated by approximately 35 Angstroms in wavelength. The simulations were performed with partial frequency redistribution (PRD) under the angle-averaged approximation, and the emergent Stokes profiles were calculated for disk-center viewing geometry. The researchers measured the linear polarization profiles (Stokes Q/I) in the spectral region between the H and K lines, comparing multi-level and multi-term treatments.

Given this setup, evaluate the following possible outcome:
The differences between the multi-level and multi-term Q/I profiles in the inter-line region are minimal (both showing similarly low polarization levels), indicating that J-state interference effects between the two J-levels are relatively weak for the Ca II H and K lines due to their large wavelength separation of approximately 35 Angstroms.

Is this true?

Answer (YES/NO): NO